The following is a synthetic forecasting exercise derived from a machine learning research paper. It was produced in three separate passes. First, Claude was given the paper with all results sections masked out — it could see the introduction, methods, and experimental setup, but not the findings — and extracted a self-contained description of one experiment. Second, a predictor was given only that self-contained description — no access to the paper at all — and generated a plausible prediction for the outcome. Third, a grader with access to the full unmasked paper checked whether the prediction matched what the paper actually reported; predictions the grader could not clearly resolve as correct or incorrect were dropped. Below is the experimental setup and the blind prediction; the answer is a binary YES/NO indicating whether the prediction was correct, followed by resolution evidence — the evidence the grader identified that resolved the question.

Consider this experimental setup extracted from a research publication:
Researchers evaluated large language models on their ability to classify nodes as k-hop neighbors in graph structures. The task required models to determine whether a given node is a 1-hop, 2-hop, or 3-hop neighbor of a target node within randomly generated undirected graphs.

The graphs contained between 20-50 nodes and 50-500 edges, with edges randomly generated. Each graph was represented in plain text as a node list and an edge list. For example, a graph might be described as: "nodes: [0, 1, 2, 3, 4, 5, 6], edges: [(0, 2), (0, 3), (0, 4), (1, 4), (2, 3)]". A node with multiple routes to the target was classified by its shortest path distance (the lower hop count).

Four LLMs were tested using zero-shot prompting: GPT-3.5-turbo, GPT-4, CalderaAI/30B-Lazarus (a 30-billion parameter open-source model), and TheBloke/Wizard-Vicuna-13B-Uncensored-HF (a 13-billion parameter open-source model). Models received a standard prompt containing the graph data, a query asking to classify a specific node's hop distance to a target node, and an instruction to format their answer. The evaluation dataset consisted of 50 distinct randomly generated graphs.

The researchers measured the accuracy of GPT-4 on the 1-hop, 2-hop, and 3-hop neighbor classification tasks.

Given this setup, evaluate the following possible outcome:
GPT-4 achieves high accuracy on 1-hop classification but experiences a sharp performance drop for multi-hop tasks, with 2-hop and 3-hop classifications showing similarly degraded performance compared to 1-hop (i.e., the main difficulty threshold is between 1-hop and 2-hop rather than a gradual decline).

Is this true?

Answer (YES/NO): NO